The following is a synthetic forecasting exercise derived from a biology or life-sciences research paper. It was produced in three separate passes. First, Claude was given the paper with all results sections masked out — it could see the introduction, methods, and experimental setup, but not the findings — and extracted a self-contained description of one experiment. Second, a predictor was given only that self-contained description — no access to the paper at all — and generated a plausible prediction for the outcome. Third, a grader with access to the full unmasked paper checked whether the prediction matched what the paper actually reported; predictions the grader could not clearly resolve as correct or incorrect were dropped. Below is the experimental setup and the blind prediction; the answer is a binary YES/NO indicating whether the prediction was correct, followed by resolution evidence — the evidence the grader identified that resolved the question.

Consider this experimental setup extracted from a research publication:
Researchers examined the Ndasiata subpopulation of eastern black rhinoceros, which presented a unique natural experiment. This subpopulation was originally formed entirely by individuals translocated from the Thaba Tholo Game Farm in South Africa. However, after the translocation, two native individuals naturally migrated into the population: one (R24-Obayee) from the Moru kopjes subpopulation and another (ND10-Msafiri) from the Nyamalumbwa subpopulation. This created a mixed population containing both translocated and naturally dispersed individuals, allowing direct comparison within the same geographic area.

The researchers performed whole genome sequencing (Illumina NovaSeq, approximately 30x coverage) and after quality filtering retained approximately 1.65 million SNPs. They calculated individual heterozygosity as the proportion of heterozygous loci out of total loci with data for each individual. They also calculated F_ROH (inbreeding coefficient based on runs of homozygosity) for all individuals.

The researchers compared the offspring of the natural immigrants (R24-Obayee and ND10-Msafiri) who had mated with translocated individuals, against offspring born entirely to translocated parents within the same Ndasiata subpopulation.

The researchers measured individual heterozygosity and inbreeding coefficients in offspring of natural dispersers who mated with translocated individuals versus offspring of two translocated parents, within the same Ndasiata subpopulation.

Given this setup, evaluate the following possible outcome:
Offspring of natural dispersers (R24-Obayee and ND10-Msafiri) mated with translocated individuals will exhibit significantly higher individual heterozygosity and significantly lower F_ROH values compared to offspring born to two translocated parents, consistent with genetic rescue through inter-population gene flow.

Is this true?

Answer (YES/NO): NO